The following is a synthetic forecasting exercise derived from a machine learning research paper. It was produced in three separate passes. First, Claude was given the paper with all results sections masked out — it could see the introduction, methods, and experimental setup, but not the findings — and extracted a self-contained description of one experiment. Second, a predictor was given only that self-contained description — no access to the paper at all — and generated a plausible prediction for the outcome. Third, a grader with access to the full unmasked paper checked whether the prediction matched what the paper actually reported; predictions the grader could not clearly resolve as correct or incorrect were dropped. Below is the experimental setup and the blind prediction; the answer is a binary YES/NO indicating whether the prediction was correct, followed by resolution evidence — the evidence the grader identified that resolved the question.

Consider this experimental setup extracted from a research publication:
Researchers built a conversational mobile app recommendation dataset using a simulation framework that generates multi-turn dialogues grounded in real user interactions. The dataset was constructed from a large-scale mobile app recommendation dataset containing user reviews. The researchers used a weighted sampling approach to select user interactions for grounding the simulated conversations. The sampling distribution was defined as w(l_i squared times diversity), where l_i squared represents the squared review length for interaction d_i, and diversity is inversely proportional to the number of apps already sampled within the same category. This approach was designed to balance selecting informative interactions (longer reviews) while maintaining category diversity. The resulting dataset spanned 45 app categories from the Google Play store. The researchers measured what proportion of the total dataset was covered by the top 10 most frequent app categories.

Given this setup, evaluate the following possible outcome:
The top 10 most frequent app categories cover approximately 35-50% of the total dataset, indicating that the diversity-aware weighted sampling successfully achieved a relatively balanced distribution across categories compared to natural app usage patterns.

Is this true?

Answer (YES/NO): NO